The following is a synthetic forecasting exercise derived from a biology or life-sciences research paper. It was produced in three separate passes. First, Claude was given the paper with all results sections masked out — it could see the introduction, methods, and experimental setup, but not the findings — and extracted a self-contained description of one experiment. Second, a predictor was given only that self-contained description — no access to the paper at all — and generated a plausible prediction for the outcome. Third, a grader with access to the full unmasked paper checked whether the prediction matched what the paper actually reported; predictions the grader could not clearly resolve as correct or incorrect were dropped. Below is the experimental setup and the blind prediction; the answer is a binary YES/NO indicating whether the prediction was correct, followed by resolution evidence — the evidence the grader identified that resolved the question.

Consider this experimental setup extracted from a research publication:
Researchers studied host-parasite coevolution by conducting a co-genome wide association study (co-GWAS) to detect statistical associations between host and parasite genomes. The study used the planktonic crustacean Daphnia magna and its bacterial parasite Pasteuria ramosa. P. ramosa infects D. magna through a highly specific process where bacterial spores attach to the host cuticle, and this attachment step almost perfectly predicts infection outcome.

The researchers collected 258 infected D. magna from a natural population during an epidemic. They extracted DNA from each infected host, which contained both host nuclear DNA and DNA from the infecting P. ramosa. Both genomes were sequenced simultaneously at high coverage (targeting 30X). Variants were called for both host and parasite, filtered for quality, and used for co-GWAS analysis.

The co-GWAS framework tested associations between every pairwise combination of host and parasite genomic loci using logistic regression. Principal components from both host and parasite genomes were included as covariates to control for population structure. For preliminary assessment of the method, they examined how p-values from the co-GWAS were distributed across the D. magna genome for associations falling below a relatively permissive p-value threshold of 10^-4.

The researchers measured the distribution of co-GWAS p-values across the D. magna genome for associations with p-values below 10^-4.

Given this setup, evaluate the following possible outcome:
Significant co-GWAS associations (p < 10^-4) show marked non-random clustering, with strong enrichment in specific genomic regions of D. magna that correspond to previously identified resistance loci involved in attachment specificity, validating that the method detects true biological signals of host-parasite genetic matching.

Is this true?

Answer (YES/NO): YES